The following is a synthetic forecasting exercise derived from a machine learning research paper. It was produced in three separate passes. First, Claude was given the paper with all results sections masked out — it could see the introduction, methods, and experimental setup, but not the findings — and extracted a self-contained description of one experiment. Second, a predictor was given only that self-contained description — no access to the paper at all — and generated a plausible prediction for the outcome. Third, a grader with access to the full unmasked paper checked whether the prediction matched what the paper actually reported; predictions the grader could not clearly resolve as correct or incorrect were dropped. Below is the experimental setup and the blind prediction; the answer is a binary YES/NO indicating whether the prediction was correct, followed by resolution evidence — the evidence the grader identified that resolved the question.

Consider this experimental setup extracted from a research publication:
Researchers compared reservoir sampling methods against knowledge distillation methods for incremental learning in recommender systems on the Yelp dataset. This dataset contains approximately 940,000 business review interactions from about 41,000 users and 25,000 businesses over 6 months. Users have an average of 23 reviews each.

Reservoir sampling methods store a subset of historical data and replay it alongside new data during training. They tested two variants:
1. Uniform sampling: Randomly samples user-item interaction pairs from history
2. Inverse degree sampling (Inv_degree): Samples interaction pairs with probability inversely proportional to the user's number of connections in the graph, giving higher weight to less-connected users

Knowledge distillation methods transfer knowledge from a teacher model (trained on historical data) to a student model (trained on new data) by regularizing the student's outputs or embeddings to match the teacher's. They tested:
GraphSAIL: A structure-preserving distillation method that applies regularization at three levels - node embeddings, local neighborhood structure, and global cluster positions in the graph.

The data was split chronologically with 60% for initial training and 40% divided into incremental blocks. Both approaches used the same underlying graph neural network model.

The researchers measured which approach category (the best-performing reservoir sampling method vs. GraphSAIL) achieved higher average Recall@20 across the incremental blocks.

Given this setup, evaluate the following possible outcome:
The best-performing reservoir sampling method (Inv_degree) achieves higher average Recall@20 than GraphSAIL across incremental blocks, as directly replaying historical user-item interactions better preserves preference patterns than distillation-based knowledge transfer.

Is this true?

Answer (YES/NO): YES